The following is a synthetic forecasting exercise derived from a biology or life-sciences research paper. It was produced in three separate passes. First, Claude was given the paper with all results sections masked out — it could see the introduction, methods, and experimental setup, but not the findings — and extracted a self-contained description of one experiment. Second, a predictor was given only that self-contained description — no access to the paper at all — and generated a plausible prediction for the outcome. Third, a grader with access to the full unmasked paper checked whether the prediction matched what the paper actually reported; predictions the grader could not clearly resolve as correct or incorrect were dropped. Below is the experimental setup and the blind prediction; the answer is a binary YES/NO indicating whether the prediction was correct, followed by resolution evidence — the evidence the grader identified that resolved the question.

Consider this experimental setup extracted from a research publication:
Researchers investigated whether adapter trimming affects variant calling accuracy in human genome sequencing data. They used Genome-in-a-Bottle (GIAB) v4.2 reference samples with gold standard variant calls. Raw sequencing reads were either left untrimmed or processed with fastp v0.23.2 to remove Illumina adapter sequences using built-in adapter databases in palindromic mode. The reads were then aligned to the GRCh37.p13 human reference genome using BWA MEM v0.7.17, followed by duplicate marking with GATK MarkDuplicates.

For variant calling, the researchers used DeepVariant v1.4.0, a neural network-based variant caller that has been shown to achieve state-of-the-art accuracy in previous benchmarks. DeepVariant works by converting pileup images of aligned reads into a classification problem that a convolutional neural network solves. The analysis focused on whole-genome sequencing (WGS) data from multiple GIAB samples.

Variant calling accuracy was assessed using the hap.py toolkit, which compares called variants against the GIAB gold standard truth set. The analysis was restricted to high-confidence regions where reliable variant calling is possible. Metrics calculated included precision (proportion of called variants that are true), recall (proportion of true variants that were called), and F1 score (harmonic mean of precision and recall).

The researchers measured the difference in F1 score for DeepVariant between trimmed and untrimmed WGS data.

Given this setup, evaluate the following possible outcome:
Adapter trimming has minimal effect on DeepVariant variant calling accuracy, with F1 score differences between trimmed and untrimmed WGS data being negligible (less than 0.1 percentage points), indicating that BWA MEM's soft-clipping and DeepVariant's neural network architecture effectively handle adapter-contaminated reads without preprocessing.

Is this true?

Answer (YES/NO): YES